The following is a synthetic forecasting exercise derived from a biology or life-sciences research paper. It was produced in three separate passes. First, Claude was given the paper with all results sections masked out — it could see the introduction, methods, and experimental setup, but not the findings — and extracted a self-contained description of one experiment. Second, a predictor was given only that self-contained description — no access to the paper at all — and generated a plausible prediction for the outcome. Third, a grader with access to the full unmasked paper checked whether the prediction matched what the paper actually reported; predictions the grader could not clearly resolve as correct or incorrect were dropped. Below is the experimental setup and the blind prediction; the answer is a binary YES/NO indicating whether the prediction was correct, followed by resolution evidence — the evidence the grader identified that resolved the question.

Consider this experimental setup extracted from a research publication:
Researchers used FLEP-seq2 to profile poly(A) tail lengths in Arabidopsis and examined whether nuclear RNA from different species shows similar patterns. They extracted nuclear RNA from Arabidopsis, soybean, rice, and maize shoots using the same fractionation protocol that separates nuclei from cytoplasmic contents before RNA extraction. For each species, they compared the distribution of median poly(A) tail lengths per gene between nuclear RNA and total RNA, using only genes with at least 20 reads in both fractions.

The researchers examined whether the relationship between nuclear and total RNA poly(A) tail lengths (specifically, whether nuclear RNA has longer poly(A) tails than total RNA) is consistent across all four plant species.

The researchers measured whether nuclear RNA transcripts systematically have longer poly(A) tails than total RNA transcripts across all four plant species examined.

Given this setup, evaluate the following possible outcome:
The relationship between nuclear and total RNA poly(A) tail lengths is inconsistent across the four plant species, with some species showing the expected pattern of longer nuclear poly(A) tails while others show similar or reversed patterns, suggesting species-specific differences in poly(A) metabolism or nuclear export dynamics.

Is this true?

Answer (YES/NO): NO